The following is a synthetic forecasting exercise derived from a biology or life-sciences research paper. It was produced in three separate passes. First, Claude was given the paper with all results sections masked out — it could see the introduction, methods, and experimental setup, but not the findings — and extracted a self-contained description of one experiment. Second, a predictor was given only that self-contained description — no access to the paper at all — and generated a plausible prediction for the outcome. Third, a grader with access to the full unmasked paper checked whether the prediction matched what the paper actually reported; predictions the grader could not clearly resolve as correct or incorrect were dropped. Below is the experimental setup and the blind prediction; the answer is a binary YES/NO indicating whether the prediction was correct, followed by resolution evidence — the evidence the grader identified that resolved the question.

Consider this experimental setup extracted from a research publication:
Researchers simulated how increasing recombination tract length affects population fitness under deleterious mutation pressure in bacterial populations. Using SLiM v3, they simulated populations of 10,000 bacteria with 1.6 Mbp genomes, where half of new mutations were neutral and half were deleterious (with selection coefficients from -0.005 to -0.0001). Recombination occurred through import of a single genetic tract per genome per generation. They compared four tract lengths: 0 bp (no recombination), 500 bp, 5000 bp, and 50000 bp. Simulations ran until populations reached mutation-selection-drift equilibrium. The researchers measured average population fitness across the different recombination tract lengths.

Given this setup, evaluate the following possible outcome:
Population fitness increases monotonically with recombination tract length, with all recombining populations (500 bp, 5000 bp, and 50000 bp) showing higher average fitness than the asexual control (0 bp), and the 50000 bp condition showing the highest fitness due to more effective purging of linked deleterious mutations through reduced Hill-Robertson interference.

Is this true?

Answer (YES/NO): YES